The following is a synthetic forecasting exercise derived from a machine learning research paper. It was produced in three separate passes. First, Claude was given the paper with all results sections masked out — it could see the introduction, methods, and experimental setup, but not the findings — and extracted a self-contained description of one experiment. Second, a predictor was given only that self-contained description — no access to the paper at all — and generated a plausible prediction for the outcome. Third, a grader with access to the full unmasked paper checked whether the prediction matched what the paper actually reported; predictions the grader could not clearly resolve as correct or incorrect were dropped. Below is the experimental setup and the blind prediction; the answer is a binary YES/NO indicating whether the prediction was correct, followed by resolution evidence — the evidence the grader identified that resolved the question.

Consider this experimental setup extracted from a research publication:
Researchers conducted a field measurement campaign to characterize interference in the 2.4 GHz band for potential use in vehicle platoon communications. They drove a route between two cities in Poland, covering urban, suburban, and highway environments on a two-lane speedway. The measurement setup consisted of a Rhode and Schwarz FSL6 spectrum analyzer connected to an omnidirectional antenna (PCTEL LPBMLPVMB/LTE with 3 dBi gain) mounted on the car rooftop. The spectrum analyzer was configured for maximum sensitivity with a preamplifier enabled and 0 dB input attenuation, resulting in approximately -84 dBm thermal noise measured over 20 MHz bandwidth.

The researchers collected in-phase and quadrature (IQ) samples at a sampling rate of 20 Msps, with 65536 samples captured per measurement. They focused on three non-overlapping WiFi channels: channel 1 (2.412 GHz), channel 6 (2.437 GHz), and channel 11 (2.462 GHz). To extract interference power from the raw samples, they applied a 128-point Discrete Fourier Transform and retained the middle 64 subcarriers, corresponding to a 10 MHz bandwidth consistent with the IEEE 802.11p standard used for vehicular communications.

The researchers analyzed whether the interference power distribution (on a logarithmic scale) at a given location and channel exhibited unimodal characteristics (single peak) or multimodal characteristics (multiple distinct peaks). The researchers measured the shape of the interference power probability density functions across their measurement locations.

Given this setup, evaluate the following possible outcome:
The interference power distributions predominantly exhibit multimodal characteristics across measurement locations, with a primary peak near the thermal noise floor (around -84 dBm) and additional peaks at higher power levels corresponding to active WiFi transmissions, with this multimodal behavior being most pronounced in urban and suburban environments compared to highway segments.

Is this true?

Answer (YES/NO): NO